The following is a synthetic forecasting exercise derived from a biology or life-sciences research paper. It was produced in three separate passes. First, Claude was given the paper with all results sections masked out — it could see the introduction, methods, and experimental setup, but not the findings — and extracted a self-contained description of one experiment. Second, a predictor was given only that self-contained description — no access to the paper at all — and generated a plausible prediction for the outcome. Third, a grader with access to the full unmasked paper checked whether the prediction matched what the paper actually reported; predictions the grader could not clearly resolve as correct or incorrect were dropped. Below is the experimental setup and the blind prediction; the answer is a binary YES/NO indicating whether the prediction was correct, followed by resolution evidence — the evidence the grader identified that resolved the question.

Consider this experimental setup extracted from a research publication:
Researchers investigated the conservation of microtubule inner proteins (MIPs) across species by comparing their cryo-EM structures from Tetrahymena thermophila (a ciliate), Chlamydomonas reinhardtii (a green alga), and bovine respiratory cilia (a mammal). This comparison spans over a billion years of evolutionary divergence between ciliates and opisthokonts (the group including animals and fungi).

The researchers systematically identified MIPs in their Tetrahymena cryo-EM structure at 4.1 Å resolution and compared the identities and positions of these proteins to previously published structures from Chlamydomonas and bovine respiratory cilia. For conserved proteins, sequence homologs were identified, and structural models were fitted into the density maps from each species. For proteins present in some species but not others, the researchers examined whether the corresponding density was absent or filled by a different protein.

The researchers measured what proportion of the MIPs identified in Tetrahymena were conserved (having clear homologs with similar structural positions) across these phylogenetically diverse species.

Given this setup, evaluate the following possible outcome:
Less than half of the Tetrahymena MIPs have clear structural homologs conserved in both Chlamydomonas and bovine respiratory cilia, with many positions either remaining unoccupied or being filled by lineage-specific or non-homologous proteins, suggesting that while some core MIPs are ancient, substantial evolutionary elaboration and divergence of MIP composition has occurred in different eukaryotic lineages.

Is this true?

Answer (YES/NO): NO